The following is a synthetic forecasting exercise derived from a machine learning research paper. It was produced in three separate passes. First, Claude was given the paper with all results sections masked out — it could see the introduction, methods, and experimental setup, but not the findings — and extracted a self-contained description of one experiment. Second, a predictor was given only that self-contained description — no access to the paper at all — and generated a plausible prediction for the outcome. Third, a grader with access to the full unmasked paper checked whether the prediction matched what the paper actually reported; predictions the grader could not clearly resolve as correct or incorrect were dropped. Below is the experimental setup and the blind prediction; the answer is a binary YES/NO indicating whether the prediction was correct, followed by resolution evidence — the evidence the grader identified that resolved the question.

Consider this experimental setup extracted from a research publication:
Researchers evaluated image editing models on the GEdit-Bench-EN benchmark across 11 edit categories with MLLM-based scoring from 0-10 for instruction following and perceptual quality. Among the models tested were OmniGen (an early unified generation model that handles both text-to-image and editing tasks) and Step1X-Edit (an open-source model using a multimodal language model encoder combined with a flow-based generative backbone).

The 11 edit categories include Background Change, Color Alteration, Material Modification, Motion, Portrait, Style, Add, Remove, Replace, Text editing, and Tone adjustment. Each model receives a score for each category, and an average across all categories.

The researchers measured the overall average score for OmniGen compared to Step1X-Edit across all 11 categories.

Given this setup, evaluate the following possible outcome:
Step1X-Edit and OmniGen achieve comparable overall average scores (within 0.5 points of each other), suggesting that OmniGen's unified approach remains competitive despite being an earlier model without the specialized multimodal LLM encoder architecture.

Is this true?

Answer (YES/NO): NO